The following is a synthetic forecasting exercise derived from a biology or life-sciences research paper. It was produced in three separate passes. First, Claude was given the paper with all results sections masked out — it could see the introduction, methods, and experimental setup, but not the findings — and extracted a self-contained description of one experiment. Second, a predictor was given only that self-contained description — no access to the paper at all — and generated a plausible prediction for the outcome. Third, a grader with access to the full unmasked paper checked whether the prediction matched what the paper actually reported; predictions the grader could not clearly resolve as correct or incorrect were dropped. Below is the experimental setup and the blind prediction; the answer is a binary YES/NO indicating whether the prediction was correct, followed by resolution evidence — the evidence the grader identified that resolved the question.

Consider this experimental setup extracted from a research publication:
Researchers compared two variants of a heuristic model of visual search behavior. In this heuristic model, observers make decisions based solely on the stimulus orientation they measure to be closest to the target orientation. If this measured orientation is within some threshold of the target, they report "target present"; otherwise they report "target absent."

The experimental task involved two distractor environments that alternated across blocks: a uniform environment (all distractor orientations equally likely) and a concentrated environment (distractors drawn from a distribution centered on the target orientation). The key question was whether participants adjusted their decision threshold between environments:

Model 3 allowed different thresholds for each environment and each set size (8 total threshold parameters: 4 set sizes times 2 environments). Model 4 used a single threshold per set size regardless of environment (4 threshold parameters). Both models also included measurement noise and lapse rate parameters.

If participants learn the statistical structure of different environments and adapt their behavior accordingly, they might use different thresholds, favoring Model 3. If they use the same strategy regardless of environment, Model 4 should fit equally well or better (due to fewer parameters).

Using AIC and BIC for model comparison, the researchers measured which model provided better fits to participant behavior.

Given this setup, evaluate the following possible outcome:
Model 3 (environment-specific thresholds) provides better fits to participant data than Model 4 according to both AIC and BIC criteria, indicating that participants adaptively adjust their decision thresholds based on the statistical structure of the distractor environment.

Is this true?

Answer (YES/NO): NO